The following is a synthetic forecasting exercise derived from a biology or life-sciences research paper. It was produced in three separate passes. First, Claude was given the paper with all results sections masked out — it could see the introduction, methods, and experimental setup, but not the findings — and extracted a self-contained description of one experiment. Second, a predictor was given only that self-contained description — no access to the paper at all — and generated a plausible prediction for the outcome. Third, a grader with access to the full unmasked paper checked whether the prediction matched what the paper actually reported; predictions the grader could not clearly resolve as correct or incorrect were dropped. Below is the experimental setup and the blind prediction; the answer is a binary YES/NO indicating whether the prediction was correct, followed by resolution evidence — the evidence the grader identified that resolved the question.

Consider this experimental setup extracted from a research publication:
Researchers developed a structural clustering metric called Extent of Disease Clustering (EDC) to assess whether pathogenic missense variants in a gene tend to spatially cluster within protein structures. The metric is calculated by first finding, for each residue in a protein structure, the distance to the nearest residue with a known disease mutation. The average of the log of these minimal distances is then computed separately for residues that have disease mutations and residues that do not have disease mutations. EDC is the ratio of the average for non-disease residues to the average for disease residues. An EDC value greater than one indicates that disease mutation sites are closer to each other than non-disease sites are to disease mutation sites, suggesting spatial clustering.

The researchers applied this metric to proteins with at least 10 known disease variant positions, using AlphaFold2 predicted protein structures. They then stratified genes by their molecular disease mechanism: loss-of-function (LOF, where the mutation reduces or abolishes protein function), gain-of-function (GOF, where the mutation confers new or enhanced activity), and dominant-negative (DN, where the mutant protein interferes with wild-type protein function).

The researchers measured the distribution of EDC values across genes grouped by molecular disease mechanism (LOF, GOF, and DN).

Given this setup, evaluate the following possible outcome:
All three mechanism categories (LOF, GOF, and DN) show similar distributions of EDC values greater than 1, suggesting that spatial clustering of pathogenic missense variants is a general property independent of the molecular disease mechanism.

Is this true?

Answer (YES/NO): NO